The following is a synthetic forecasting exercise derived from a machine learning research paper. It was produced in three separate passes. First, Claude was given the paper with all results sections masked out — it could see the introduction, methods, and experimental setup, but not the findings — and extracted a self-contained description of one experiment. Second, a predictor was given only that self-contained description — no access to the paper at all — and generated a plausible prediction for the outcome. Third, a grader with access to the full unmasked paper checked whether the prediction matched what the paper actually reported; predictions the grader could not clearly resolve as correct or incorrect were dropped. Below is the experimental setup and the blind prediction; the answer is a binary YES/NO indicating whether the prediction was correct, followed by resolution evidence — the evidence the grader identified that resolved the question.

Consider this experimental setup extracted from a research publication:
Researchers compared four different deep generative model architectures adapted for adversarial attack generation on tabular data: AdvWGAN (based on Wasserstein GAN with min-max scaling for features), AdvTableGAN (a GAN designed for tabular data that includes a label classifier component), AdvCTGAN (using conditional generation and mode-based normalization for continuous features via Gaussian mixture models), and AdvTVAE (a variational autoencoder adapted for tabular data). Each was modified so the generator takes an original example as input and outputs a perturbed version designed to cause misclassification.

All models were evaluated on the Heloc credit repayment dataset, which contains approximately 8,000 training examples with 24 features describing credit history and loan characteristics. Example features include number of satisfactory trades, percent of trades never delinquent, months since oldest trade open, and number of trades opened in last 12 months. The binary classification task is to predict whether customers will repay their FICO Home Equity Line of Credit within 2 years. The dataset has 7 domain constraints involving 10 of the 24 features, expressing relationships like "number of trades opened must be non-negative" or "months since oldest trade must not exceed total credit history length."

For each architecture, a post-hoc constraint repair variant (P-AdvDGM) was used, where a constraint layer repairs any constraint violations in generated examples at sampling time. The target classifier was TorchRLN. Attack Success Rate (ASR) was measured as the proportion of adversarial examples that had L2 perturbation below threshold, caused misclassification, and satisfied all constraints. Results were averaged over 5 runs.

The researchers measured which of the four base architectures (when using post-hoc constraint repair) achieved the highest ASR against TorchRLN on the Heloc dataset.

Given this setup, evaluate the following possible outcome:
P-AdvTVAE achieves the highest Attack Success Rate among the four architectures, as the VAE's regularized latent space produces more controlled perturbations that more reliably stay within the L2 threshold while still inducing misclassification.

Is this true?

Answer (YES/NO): NO